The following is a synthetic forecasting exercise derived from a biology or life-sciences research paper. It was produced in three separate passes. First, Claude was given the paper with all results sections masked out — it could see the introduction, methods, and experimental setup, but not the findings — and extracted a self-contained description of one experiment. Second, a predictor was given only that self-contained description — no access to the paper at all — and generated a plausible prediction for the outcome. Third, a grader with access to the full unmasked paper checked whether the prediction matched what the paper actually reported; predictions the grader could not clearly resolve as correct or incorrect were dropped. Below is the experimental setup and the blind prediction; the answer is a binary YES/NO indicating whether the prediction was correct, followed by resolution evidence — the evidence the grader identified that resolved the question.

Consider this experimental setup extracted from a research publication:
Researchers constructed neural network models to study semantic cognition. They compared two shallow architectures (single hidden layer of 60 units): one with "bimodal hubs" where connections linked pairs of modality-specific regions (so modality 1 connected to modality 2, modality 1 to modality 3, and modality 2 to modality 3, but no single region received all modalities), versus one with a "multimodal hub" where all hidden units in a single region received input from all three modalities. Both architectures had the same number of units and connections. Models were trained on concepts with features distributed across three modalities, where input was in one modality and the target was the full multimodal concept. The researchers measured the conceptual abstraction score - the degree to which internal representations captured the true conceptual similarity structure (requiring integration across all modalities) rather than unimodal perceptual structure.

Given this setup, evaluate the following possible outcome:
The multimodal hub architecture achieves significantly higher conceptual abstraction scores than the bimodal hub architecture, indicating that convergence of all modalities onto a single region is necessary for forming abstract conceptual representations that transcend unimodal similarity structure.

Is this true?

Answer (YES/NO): YES